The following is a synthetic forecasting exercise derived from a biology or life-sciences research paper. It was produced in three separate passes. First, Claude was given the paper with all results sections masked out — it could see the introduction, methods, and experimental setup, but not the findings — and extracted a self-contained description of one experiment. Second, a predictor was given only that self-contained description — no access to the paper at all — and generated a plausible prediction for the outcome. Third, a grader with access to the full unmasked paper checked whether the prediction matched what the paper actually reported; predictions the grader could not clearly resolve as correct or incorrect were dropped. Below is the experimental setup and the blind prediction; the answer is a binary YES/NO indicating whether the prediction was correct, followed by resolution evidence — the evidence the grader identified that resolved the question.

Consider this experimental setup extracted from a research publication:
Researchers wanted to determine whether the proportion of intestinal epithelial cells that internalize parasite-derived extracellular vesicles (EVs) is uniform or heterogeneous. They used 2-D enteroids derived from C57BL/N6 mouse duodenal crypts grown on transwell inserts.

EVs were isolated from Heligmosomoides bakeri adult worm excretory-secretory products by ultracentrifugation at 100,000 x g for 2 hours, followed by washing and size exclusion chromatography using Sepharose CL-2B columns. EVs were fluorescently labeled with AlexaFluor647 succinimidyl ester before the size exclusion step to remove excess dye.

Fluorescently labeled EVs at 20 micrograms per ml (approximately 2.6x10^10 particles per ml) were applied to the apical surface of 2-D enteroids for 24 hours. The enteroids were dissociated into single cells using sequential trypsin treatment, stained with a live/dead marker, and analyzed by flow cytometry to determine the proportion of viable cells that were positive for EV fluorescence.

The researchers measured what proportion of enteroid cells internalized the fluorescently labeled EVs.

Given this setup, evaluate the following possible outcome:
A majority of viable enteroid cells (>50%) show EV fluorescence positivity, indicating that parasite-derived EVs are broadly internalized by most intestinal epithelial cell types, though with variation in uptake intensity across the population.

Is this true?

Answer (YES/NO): NO